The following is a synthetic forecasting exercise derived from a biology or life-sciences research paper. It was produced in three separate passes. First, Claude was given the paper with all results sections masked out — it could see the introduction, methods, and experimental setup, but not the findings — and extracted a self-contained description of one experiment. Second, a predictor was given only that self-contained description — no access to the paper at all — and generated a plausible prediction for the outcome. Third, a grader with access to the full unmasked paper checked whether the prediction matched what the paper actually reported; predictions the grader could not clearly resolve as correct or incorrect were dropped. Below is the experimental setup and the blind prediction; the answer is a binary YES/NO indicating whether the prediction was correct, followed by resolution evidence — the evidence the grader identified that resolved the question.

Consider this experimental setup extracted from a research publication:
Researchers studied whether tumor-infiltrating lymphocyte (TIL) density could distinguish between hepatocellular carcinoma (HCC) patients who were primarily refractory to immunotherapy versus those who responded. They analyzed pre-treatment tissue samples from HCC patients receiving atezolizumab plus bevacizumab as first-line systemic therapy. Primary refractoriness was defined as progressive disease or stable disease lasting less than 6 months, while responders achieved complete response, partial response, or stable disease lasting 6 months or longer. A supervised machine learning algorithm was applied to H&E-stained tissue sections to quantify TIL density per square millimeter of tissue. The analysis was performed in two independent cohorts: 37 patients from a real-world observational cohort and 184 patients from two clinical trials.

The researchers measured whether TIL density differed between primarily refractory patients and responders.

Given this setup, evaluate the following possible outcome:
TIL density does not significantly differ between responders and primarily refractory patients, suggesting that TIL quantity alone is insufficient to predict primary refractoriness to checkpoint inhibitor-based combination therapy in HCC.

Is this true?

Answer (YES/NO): YES